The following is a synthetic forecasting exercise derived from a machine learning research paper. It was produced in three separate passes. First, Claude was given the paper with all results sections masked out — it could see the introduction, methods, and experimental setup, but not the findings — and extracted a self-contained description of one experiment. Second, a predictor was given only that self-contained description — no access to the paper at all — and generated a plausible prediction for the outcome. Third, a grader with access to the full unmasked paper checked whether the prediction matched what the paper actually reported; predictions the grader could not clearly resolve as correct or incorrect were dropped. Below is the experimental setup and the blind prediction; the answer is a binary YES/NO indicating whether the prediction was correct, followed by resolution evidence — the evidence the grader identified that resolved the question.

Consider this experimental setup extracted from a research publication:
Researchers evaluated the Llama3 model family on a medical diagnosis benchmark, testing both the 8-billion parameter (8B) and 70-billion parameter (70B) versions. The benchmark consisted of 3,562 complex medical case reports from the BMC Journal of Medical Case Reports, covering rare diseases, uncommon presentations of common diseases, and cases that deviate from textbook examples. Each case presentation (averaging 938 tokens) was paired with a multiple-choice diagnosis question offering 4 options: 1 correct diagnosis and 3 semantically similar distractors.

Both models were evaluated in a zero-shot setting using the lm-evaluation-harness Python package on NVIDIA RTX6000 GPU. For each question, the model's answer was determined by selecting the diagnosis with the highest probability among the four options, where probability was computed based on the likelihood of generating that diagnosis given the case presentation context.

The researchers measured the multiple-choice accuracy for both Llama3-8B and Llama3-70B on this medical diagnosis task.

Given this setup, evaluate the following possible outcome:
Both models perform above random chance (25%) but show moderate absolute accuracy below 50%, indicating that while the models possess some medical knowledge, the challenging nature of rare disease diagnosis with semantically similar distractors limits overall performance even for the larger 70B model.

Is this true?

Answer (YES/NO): NO